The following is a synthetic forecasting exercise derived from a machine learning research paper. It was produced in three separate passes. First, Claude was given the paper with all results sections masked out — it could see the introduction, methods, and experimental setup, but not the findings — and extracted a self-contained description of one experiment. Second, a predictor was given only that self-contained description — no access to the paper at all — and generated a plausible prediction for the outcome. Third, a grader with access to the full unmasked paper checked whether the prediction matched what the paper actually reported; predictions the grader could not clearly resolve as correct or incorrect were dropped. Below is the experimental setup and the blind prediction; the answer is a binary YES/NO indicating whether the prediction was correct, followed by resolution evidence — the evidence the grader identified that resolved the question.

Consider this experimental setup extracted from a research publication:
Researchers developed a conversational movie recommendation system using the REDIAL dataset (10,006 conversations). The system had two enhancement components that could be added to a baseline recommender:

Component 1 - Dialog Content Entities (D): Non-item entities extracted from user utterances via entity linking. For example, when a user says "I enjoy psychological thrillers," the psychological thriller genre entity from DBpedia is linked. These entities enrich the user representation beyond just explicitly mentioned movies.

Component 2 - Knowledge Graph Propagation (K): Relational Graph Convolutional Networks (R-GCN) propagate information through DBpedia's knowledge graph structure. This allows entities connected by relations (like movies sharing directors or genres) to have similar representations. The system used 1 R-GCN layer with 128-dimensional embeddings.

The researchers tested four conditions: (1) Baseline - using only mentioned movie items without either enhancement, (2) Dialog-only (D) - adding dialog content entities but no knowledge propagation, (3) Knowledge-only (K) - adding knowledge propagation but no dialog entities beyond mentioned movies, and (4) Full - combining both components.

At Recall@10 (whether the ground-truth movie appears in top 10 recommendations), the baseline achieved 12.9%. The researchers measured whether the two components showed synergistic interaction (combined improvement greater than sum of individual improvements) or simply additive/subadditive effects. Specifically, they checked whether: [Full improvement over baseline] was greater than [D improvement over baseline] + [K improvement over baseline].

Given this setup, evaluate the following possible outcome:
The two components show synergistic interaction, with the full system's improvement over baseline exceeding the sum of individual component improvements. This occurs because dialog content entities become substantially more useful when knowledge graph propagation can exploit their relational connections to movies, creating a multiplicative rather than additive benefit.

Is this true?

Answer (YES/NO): YES